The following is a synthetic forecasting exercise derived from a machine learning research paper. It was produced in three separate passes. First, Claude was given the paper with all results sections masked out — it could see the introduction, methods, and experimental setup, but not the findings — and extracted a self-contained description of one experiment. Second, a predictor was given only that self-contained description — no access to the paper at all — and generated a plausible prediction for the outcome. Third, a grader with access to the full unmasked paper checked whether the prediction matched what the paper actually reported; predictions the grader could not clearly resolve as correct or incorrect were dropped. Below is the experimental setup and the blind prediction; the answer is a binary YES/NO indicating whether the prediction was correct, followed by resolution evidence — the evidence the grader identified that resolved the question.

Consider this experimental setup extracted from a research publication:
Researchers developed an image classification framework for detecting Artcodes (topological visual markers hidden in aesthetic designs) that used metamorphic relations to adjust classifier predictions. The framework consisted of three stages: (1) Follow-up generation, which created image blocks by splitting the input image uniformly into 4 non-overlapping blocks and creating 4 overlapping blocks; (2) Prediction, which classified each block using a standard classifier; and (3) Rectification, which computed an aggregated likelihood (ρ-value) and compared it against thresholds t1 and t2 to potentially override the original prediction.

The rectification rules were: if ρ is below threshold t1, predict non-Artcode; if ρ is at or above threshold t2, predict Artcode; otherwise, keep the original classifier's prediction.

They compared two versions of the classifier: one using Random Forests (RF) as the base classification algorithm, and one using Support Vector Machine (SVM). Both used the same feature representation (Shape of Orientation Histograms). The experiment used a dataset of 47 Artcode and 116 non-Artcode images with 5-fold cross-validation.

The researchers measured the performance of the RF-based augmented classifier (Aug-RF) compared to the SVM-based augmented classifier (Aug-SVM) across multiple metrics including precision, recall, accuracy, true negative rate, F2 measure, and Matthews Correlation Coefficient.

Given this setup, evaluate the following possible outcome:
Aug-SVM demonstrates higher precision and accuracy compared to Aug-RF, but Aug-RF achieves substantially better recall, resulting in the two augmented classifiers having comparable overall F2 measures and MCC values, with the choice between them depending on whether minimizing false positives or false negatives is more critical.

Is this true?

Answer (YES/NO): NO